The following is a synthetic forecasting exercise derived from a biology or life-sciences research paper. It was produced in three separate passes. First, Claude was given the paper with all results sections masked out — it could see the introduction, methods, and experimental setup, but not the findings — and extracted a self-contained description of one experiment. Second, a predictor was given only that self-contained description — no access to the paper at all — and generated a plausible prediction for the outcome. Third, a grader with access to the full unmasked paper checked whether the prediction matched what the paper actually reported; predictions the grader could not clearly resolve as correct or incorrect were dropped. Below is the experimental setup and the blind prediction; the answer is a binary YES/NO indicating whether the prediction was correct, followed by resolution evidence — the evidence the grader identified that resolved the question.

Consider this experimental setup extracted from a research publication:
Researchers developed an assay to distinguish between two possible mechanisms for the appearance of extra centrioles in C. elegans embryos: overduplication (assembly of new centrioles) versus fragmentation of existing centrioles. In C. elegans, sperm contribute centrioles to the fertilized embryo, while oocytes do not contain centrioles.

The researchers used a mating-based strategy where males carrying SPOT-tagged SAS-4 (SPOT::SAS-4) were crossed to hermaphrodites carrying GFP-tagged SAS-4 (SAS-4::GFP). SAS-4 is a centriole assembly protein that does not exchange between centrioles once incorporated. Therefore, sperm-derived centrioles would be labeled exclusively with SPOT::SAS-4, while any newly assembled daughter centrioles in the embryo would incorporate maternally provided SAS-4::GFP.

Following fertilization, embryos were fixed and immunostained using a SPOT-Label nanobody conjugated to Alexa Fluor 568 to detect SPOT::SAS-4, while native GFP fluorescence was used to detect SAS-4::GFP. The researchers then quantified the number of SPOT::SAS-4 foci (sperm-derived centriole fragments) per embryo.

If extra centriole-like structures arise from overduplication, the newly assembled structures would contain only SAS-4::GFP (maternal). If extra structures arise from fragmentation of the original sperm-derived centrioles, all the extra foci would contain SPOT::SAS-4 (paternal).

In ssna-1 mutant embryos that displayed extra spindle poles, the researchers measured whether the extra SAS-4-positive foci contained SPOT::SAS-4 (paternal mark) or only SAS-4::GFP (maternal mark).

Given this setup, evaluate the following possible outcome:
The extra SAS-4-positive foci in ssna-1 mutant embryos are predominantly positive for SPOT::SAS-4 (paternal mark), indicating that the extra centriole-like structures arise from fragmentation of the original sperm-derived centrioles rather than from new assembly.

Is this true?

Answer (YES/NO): YES